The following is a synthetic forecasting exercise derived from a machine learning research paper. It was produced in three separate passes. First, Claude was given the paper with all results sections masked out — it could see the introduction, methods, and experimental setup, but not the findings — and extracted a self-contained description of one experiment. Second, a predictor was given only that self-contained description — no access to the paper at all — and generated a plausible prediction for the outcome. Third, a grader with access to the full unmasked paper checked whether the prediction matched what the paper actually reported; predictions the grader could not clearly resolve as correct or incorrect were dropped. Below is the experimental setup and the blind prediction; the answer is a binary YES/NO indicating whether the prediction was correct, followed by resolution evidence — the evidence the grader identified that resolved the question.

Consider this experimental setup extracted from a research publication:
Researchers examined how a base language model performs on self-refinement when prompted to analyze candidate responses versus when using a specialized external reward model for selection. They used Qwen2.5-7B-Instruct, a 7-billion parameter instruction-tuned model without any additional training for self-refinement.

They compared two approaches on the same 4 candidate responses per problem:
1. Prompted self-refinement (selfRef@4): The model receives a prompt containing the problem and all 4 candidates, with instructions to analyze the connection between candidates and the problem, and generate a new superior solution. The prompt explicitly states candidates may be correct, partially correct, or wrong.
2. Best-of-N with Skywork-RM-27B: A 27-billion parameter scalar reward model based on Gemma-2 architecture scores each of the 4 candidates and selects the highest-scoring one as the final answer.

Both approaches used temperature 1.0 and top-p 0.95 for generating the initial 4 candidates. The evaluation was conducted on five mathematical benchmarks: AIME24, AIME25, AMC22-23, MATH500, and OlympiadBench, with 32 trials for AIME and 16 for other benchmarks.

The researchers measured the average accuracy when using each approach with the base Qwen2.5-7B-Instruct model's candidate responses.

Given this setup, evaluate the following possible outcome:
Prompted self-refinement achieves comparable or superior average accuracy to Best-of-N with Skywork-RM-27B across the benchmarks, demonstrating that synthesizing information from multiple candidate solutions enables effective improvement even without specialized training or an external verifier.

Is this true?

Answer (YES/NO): NO